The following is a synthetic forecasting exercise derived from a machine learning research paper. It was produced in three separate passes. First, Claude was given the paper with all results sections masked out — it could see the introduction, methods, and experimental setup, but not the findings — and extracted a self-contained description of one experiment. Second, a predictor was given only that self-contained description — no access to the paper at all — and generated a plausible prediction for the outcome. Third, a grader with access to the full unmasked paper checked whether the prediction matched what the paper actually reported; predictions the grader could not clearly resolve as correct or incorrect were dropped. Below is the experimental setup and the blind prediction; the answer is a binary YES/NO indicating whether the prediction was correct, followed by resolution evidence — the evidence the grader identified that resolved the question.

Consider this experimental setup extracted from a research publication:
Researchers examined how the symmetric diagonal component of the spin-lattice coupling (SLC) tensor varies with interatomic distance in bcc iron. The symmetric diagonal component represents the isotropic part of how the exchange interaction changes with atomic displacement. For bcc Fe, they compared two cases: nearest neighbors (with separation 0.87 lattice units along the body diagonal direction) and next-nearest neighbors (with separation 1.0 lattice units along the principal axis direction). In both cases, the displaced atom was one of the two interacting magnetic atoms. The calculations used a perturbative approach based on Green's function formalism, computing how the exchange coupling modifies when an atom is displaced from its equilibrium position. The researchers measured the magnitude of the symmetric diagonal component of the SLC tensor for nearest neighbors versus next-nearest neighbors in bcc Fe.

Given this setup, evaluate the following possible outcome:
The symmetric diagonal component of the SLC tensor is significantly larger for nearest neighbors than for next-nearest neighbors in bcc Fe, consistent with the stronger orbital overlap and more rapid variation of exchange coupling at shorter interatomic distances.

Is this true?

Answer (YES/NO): YES